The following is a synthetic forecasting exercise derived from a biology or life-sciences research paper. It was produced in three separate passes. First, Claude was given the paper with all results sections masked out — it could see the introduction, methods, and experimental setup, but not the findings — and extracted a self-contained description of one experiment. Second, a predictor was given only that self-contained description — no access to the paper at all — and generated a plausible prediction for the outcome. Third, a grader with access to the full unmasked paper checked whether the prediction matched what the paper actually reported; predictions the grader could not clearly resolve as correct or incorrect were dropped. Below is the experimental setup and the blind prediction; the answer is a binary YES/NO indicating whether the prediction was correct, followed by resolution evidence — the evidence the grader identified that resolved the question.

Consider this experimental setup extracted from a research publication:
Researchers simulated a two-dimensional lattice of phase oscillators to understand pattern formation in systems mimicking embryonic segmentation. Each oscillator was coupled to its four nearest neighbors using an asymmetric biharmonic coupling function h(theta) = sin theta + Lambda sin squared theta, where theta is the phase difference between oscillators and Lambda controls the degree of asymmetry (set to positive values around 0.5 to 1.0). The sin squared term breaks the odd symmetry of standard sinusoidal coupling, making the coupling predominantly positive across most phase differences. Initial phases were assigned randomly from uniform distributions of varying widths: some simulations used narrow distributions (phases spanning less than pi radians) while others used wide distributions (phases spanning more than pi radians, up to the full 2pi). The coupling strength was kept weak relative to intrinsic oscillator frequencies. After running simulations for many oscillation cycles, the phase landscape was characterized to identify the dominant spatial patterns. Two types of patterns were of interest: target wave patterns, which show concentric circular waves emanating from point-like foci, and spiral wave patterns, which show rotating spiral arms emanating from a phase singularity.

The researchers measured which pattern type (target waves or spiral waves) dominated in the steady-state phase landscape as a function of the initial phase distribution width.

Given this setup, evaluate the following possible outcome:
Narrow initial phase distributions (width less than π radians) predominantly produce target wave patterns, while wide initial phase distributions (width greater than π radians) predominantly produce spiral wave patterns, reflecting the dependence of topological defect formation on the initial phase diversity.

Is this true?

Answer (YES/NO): YES